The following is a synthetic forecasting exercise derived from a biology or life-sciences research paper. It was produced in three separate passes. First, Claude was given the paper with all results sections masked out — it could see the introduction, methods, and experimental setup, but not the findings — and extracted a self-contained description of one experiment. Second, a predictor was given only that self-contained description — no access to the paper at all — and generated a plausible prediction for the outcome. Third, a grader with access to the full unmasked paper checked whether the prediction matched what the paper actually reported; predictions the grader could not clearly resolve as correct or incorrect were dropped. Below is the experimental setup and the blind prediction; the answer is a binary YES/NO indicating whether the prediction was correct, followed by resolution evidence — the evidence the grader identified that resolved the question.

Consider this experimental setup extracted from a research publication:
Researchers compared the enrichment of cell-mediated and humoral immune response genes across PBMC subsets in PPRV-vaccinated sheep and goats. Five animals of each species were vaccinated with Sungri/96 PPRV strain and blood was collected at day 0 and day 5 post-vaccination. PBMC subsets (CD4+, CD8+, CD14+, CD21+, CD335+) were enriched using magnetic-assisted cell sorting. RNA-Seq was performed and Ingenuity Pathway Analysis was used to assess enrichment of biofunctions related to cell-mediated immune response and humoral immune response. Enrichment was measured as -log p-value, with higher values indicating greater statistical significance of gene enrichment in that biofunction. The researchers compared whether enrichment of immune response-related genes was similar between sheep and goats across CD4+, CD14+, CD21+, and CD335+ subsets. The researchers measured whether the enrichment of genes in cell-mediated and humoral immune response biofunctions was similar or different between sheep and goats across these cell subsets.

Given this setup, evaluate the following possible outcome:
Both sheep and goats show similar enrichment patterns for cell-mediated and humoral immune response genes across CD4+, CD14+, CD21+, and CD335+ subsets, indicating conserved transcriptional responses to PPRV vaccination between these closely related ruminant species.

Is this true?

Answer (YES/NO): NO